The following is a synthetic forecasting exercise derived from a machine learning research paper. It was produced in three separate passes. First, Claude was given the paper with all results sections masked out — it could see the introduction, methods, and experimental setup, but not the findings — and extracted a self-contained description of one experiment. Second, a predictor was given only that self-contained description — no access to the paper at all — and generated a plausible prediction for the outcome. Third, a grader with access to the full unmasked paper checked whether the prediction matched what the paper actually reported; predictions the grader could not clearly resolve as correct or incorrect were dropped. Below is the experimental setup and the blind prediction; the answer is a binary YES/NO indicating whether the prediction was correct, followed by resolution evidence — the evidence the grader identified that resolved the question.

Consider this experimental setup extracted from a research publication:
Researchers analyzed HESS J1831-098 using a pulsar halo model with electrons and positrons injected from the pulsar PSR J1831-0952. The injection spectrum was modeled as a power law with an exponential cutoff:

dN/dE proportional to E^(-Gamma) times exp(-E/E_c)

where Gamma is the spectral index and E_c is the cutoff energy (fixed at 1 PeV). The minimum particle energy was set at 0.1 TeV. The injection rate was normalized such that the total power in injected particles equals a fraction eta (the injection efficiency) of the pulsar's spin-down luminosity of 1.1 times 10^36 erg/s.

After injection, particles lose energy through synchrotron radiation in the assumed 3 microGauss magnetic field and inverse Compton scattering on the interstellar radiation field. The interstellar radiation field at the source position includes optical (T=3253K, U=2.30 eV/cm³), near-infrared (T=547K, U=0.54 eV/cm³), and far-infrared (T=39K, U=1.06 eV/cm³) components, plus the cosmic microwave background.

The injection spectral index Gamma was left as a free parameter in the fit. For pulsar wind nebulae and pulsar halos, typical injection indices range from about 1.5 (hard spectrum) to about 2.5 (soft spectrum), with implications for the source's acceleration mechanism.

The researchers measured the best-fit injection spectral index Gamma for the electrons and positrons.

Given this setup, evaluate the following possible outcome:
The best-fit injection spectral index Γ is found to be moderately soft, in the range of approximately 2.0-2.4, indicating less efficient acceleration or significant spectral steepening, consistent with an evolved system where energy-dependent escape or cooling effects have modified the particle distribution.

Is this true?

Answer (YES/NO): NO